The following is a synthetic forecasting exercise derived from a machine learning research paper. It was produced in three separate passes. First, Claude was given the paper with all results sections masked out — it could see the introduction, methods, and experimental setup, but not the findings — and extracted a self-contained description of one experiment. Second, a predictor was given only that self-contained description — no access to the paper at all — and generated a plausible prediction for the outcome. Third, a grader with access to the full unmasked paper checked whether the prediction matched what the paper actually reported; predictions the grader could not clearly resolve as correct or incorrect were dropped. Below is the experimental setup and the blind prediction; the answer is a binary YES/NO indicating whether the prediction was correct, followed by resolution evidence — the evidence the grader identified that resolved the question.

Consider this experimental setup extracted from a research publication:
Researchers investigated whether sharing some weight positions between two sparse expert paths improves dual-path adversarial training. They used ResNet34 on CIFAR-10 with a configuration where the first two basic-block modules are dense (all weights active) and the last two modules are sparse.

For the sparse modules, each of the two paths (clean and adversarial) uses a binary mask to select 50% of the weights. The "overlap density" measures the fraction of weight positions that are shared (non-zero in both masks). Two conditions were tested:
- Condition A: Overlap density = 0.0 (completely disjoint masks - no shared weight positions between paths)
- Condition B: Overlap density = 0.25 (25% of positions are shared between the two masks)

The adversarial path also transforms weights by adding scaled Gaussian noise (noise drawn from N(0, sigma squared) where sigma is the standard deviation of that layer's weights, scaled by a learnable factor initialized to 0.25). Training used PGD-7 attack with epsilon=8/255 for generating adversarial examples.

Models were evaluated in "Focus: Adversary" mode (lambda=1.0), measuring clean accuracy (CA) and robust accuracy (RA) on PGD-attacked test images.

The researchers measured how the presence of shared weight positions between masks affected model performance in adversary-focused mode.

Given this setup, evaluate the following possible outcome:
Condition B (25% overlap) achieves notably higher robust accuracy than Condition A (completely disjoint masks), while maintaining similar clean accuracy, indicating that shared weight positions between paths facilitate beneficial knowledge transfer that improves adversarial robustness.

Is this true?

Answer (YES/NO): NO